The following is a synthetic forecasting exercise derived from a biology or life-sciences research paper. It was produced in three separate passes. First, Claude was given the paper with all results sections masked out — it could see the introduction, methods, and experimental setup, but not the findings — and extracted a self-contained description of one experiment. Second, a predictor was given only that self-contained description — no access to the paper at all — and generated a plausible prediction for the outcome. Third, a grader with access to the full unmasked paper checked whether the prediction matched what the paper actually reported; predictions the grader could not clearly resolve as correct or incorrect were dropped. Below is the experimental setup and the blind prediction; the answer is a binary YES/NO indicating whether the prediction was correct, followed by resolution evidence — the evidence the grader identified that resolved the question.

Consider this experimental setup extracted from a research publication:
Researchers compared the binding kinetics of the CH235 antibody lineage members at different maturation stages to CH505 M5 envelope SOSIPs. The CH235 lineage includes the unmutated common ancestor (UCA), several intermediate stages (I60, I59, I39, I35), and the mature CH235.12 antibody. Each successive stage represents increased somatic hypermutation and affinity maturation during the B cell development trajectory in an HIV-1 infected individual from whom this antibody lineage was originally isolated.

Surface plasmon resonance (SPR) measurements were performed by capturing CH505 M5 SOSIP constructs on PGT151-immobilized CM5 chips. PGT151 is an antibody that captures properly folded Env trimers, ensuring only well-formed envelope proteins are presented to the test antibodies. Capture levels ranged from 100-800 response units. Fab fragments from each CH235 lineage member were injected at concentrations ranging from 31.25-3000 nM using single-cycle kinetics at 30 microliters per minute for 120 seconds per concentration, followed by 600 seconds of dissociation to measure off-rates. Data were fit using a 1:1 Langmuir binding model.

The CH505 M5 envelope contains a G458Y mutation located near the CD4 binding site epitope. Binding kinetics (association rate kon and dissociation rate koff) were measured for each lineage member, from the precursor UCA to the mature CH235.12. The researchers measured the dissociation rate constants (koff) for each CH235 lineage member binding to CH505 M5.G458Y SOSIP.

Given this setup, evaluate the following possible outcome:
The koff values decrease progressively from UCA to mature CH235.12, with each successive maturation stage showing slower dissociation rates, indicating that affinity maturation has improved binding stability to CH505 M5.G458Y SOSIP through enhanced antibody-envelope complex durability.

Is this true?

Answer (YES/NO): NO